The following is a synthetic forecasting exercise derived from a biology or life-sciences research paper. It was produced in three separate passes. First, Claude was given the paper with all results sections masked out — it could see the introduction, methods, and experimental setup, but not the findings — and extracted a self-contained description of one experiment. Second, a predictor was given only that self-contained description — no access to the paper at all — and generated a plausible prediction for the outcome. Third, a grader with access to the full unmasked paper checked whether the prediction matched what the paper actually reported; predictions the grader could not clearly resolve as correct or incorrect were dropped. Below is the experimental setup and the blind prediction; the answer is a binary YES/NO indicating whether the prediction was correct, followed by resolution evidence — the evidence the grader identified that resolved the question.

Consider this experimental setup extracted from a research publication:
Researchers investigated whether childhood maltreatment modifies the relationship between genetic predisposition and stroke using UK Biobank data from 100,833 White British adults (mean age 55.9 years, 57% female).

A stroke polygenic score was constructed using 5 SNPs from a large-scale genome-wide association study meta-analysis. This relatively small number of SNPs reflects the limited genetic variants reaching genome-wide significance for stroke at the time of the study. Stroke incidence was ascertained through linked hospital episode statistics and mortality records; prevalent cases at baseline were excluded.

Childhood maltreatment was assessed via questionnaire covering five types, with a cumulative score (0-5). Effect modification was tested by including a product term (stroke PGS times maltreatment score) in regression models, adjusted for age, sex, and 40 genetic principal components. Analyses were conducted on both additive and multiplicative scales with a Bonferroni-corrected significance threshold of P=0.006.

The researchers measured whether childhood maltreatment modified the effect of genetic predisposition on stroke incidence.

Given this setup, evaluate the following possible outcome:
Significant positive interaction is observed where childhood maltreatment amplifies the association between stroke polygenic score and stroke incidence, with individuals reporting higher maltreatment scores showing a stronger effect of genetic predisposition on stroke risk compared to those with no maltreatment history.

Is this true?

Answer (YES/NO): NO